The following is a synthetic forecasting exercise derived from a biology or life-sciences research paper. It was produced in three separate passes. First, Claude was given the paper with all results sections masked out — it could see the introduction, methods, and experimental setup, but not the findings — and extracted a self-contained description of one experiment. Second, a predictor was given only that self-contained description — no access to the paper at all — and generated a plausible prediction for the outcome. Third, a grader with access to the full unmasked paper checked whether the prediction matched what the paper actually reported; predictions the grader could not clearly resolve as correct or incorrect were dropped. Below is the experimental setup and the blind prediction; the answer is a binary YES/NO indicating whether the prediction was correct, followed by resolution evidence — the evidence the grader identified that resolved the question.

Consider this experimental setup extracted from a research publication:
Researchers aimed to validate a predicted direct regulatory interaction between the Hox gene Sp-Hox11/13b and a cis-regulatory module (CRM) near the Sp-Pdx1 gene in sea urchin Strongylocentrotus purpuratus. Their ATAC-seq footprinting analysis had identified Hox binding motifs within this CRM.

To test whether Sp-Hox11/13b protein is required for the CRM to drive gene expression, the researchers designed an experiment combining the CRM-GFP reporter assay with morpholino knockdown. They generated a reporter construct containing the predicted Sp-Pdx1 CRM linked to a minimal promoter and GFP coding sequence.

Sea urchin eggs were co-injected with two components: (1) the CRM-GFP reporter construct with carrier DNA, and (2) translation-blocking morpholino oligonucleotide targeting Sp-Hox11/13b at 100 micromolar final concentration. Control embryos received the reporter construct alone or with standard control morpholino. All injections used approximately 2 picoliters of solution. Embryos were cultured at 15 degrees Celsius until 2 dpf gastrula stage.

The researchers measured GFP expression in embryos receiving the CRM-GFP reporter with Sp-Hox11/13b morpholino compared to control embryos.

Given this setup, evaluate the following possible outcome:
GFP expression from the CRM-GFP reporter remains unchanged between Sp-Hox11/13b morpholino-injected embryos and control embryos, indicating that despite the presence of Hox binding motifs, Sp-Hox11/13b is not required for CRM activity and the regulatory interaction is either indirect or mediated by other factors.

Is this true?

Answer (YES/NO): NO